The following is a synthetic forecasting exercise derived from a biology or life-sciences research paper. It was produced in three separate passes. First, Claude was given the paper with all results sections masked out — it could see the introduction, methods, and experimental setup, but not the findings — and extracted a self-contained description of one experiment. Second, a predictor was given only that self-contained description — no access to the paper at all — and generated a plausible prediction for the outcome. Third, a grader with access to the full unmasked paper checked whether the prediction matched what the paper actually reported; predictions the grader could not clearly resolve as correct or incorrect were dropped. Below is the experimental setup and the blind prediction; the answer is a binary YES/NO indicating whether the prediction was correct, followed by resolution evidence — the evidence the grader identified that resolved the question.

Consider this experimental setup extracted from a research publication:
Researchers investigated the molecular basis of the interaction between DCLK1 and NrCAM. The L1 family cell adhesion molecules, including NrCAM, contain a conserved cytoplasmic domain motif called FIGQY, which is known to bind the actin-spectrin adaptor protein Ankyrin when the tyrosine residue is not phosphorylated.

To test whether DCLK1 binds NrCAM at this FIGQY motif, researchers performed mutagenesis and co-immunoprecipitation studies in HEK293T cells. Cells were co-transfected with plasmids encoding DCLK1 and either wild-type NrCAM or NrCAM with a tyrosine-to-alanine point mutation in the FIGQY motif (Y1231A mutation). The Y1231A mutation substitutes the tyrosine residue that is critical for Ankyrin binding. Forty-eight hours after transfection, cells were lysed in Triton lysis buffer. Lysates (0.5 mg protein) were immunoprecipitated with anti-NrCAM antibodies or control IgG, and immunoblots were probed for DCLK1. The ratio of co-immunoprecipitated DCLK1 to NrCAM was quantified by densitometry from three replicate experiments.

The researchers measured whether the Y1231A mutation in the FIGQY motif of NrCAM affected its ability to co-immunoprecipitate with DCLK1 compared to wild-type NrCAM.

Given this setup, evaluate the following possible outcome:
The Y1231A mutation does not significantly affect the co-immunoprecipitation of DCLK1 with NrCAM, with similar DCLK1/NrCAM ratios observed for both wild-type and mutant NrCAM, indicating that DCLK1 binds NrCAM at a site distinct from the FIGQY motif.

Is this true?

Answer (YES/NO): NO